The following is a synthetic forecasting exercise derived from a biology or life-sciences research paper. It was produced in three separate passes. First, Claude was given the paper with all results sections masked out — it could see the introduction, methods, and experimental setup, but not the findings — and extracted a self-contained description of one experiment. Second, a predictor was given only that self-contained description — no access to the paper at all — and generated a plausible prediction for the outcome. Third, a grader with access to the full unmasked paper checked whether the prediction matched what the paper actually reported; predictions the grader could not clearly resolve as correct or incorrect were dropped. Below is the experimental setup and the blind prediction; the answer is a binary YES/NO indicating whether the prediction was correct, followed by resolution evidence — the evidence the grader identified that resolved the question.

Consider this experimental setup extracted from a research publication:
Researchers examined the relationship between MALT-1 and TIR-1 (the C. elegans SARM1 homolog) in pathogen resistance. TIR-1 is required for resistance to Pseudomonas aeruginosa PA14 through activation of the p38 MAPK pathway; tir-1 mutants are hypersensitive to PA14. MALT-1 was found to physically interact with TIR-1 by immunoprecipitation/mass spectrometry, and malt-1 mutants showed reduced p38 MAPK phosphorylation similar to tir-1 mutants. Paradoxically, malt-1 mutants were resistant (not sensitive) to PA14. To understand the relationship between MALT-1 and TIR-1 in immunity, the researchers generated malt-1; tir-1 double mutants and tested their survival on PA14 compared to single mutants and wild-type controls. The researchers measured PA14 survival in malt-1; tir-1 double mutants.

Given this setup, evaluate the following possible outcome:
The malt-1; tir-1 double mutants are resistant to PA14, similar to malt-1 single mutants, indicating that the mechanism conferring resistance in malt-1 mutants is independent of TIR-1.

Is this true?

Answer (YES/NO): NO